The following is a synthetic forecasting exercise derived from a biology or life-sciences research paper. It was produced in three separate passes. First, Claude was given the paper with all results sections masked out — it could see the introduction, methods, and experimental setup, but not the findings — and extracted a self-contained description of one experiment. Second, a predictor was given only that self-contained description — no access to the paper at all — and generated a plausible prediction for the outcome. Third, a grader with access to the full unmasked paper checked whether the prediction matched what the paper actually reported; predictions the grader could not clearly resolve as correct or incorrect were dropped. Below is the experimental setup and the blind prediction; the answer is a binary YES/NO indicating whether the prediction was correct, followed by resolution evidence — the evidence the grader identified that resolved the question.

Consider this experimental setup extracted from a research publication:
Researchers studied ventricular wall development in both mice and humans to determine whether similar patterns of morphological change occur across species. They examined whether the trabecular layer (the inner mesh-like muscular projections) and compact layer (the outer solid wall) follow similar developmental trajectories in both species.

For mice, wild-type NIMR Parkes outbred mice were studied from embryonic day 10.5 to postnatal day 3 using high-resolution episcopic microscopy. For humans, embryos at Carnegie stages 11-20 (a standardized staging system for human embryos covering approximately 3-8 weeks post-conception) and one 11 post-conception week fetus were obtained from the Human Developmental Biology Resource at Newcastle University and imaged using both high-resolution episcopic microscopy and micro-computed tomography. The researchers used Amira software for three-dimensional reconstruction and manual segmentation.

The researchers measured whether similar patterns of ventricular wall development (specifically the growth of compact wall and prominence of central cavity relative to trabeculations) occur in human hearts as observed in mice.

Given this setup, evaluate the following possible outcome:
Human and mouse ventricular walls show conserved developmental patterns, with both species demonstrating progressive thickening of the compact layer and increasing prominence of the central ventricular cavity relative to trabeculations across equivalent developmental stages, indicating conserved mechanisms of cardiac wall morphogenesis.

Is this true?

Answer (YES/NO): YES